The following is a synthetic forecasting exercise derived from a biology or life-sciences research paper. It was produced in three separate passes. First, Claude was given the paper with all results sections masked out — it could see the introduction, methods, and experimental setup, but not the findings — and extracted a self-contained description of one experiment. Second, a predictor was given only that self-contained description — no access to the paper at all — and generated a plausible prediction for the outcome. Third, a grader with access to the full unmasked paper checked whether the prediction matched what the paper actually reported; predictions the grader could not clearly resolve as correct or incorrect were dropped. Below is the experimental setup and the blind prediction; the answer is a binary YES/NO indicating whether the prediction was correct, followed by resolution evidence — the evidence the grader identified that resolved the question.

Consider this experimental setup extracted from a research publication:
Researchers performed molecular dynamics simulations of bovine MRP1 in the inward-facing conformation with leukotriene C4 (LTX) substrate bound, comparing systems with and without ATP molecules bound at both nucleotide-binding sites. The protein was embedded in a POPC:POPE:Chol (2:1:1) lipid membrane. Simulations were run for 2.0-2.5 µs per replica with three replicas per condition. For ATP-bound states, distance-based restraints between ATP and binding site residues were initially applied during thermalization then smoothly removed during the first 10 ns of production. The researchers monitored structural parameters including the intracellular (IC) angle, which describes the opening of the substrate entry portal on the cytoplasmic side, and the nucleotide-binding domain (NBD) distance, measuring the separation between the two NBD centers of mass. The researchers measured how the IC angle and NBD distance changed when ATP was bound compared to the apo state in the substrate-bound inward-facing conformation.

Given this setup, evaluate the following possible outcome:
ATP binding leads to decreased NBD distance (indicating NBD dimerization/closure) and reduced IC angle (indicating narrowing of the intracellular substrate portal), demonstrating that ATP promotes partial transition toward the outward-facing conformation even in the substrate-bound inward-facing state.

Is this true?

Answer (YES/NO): NO